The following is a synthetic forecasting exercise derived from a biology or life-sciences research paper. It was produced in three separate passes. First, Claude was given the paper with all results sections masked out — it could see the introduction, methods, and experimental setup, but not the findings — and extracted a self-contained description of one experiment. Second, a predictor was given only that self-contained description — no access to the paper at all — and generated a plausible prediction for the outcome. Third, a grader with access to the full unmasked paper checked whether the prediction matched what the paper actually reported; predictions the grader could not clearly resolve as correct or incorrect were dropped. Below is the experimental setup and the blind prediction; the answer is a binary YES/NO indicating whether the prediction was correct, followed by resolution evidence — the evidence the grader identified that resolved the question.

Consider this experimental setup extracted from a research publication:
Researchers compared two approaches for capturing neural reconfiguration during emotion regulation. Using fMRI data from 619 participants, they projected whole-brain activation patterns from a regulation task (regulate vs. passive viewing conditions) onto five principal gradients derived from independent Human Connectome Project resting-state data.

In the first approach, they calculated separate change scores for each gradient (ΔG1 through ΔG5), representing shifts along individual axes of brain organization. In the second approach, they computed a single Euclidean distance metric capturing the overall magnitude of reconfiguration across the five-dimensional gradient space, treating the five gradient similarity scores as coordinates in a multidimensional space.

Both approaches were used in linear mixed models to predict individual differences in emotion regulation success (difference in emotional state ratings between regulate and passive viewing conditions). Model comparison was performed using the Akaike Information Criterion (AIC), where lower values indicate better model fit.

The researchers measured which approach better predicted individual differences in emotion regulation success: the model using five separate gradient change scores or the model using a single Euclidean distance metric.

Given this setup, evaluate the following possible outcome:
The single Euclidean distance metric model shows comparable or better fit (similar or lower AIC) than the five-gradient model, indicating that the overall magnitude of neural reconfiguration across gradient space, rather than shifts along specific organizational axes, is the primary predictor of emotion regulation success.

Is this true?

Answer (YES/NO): NO